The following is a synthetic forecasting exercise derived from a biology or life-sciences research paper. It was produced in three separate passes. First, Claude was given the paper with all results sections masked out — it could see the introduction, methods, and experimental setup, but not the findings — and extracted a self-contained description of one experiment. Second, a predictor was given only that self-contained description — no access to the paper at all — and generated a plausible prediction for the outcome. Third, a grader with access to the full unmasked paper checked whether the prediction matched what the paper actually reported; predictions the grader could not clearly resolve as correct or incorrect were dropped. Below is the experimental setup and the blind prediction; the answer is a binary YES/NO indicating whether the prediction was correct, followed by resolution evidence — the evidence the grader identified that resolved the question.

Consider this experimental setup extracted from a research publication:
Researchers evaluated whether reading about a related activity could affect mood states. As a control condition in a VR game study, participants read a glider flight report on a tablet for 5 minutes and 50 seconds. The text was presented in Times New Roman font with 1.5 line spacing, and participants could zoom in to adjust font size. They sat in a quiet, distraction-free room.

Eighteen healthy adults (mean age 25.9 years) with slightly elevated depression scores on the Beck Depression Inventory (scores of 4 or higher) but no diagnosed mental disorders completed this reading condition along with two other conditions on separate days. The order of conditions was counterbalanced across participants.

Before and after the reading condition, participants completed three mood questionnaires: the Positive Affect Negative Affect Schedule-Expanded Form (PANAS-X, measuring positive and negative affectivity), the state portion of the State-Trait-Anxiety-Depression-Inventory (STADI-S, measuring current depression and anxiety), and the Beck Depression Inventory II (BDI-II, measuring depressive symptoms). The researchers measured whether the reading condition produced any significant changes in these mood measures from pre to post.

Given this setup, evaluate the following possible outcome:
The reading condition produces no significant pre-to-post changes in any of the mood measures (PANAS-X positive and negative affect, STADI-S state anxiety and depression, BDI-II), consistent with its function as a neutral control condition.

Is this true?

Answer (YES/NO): NO